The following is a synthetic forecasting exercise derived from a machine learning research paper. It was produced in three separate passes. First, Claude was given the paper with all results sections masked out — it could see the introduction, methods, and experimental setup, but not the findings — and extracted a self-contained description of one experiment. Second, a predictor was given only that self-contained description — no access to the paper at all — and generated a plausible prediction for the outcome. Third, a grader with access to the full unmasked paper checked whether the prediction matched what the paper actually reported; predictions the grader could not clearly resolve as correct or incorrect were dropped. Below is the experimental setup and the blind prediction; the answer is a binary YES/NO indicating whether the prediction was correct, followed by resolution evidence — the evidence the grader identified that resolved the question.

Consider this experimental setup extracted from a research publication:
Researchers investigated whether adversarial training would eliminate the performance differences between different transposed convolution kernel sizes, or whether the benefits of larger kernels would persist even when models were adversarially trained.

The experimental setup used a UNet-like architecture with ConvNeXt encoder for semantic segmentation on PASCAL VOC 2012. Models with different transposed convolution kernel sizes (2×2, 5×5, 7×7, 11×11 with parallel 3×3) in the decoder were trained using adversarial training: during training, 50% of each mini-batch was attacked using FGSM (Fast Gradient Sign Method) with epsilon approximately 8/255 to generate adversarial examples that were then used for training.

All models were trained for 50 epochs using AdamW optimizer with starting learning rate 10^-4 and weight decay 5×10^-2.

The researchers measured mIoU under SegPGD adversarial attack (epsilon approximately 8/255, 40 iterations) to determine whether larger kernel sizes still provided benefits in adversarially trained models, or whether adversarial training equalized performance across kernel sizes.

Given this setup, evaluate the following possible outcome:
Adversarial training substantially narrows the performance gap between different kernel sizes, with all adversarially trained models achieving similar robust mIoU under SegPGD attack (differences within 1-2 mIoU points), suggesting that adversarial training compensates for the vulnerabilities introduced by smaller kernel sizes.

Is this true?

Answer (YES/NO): NO